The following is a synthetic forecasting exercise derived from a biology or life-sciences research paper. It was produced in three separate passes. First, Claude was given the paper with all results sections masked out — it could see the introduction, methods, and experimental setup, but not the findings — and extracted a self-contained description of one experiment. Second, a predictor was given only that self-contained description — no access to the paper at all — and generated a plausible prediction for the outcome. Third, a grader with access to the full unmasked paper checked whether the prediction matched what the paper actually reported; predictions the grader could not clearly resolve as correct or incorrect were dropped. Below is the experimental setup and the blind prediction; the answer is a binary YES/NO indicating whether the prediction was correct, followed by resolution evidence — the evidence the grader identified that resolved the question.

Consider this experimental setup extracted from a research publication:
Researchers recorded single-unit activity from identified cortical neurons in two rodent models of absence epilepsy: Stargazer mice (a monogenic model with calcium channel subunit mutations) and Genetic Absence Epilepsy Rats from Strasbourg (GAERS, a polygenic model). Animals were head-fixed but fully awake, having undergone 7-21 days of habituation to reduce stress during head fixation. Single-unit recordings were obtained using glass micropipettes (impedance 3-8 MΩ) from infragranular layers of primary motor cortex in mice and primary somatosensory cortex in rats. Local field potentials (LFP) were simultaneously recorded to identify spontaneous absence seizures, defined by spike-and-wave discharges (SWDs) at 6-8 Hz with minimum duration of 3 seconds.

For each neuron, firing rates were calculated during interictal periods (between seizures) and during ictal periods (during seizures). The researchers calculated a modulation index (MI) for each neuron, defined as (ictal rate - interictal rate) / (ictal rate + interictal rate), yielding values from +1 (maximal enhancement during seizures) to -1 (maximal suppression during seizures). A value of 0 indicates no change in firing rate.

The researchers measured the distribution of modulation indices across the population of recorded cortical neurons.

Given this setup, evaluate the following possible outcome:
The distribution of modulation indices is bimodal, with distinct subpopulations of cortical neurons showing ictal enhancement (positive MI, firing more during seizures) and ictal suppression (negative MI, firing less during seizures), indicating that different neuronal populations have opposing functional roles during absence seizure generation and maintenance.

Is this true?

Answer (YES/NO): NO